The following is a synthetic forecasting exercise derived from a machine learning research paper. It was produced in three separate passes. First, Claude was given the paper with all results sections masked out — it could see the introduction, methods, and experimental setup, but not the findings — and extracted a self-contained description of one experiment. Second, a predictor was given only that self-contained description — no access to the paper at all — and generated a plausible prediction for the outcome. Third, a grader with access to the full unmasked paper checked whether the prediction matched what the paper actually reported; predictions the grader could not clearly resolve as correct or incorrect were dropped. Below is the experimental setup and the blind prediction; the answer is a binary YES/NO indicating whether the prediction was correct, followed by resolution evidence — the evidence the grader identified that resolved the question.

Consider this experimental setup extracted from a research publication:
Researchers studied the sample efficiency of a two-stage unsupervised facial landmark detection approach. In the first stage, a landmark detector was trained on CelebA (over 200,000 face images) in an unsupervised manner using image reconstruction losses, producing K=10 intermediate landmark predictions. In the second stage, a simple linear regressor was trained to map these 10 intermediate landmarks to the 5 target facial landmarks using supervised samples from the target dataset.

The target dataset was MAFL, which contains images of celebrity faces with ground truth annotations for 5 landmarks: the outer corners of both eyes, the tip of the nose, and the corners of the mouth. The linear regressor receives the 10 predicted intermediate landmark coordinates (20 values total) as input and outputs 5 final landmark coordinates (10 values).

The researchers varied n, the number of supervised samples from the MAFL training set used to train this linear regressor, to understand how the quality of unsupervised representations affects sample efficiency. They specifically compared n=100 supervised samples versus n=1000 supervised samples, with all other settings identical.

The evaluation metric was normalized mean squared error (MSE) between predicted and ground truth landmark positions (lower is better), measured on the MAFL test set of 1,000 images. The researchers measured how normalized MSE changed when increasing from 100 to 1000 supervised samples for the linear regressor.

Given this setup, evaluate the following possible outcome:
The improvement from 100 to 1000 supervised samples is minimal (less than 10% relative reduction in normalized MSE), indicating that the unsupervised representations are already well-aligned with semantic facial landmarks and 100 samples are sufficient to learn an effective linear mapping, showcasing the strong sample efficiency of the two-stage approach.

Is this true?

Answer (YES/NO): NO